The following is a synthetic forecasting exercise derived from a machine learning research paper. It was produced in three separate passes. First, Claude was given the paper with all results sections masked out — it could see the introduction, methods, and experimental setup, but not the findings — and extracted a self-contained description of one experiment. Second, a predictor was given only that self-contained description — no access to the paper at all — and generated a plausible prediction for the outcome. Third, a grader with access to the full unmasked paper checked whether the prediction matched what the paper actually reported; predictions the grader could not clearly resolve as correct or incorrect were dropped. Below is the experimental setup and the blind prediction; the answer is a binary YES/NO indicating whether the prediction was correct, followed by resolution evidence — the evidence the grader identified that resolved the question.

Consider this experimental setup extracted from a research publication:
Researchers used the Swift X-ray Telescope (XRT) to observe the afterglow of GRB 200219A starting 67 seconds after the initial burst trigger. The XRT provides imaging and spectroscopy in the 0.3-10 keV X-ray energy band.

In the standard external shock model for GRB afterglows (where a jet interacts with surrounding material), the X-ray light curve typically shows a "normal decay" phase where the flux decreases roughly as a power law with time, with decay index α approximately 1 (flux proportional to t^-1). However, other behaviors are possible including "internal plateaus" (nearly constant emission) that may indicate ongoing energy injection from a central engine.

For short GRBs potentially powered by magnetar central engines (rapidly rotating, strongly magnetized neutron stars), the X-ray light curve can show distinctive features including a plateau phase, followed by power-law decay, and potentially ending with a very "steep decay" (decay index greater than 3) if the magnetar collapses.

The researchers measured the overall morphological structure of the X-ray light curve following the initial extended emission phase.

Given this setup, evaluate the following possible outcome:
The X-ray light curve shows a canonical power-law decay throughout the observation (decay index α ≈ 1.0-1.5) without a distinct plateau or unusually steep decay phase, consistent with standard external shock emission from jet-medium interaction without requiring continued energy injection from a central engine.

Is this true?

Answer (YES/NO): NO